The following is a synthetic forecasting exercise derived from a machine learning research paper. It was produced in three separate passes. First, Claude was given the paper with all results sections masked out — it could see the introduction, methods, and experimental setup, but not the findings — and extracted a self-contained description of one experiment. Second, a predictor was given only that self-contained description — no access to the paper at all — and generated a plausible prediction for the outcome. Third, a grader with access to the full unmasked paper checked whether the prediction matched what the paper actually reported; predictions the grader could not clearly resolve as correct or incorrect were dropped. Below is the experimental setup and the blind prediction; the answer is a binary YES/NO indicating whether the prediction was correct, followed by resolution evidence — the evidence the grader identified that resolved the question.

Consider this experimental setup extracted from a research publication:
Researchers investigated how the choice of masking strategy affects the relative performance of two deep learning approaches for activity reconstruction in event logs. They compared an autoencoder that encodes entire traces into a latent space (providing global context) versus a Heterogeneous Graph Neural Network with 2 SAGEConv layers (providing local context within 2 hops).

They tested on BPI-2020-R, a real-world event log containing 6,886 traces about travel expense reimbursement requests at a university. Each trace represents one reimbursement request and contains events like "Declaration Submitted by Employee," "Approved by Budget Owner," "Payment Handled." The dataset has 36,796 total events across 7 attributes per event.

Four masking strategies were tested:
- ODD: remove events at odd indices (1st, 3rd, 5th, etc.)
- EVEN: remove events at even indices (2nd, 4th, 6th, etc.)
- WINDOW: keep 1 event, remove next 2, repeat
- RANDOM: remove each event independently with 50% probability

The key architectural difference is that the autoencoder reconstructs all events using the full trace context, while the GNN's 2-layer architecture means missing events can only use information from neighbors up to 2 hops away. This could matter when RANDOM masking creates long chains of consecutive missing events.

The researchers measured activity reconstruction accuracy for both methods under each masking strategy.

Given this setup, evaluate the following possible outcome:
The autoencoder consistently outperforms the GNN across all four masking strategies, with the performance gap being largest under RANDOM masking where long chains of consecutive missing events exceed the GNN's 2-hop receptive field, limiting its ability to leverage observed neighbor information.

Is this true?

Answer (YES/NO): NO